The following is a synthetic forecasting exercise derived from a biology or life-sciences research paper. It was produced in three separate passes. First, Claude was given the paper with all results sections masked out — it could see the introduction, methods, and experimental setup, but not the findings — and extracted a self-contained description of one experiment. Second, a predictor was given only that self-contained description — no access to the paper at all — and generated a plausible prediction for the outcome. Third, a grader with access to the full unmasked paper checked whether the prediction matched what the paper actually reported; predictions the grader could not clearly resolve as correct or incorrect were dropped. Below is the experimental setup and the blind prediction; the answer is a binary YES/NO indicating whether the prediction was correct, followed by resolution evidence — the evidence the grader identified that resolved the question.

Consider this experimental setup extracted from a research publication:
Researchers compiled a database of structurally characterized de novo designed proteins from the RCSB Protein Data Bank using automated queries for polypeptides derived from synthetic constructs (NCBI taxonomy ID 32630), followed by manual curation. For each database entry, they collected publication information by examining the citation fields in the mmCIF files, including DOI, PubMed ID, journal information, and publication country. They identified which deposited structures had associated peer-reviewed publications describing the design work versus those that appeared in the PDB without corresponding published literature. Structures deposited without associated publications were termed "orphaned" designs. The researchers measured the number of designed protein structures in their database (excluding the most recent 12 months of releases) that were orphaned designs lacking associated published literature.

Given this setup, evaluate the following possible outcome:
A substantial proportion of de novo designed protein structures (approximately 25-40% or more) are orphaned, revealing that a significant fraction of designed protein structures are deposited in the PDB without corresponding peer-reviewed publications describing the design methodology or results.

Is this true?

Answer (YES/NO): NO